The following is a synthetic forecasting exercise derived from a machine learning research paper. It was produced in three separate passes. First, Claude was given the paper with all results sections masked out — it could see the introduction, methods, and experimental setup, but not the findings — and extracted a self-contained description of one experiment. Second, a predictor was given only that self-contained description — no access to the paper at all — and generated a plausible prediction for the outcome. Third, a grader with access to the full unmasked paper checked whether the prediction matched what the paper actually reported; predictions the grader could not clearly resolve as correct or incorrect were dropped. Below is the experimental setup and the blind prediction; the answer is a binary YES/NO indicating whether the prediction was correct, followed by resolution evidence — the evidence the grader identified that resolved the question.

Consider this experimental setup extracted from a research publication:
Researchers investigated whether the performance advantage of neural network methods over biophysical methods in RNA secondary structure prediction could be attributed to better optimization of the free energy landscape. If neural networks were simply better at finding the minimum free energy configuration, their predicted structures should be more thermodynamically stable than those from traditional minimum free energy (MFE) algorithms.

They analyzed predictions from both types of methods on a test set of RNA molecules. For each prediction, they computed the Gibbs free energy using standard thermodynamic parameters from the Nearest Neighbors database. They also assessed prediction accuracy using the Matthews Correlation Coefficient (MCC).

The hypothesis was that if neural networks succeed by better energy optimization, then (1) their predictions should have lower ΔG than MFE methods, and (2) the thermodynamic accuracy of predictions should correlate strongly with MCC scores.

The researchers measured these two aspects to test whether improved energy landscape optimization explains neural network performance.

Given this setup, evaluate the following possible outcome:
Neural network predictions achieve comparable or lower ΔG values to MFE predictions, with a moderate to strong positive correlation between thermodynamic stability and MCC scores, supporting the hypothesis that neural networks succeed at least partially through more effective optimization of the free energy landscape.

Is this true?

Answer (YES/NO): NO